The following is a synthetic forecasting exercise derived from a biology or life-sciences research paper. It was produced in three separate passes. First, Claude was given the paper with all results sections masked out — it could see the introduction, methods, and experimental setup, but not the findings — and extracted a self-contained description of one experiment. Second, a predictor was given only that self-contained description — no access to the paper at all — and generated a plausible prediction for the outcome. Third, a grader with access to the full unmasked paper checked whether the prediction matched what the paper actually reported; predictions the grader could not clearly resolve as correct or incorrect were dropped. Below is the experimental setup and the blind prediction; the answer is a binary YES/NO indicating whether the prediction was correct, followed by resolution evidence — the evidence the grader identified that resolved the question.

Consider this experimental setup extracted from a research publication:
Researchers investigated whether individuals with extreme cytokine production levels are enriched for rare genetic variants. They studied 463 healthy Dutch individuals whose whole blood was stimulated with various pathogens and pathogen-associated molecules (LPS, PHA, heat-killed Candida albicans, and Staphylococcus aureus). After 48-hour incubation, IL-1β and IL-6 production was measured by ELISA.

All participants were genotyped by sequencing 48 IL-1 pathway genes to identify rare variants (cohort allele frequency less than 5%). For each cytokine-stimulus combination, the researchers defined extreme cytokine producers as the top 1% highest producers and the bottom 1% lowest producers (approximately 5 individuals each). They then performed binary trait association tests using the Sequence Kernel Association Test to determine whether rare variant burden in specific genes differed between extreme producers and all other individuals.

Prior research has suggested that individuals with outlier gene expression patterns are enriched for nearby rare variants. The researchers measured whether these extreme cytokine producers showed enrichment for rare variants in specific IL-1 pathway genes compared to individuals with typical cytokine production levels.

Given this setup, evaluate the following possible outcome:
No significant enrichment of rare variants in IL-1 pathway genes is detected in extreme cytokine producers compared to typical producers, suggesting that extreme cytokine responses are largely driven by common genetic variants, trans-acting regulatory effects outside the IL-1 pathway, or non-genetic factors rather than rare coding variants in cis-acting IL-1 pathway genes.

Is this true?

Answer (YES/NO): NO